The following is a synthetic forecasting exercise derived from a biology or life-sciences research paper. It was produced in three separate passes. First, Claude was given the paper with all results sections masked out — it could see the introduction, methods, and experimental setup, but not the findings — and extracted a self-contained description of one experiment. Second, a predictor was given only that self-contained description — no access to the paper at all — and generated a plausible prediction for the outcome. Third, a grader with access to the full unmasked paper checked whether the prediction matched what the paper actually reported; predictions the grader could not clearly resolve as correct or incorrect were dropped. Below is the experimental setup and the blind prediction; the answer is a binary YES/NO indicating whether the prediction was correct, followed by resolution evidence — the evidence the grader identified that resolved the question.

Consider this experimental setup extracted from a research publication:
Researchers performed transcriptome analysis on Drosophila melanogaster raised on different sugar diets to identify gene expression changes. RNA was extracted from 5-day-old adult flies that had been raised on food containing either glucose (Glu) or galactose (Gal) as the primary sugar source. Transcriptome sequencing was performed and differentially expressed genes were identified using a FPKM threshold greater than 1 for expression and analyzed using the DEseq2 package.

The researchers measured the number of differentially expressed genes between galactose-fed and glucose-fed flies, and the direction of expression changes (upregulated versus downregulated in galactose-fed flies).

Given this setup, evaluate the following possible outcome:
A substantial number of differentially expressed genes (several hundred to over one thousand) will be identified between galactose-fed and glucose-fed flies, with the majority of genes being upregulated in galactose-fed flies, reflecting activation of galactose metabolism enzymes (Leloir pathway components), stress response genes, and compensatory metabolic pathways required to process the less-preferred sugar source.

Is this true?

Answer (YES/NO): NO